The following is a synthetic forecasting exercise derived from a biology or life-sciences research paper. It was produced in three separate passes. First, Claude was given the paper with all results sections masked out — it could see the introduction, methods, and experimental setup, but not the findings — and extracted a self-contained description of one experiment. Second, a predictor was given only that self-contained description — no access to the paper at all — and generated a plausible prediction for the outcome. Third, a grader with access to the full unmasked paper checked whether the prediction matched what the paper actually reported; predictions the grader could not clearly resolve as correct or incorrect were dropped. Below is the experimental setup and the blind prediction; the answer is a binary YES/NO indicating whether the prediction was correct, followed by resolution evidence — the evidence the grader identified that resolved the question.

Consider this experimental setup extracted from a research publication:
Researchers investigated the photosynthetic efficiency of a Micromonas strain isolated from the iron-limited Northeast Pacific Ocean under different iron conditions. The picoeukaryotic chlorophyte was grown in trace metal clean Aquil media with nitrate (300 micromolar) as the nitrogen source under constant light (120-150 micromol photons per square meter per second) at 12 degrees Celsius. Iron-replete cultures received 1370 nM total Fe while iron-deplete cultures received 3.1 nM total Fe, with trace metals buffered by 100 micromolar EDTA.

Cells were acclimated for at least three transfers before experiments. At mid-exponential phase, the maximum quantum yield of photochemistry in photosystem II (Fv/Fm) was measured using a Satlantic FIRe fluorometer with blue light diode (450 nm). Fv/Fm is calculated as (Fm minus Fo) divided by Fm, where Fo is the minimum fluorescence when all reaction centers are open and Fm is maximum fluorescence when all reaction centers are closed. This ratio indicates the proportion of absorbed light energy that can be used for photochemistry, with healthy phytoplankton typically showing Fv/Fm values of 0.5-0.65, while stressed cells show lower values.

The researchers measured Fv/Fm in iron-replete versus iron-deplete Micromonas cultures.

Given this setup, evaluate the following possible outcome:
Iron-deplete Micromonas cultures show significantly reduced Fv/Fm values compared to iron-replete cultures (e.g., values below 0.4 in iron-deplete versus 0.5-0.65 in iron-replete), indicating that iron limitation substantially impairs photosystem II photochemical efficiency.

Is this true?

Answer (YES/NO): YES